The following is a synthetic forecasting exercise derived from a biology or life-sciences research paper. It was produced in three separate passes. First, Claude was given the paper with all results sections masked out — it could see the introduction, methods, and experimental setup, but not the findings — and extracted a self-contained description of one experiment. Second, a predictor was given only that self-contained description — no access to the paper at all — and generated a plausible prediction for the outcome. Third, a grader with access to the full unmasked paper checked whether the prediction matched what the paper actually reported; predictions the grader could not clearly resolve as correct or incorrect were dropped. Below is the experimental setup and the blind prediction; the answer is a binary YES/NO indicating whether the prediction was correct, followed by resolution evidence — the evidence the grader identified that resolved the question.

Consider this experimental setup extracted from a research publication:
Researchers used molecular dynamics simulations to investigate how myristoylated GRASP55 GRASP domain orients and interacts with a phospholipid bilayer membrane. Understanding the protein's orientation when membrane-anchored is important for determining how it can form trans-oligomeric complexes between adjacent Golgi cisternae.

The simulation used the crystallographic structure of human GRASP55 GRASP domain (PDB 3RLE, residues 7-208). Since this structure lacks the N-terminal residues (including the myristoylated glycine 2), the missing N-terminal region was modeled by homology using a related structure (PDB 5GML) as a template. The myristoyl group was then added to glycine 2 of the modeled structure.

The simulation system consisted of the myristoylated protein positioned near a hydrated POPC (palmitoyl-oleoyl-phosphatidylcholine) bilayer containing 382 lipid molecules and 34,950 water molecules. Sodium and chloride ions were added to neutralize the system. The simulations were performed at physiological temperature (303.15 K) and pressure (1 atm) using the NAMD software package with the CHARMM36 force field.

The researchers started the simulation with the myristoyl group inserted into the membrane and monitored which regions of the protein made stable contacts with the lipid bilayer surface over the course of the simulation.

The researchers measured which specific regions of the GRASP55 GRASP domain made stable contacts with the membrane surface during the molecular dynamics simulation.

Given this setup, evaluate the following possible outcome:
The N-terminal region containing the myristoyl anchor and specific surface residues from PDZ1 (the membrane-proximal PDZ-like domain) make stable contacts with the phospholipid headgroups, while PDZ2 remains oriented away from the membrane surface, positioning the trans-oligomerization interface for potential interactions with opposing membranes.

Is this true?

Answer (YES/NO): YES